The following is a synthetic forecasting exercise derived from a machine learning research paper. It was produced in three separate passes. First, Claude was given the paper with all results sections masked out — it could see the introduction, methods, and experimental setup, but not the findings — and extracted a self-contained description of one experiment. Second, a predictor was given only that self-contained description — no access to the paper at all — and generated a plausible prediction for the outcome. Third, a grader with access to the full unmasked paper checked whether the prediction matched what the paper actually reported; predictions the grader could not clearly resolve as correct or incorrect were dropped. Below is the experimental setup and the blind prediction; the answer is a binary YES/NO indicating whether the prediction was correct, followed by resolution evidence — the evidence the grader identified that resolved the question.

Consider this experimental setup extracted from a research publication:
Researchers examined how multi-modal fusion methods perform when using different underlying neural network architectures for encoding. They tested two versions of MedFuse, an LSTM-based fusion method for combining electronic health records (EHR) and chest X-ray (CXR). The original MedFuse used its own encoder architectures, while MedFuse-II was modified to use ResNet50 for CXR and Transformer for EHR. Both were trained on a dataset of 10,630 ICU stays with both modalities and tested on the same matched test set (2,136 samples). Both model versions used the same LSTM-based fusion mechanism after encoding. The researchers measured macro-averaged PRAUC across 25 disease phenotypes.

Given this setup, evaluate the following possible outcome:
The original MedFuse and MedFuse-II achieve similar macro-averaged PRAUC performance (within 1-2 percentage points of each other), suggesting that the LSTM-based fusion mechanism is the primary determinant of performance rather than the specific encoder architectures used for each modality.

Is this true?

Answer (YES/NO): YES